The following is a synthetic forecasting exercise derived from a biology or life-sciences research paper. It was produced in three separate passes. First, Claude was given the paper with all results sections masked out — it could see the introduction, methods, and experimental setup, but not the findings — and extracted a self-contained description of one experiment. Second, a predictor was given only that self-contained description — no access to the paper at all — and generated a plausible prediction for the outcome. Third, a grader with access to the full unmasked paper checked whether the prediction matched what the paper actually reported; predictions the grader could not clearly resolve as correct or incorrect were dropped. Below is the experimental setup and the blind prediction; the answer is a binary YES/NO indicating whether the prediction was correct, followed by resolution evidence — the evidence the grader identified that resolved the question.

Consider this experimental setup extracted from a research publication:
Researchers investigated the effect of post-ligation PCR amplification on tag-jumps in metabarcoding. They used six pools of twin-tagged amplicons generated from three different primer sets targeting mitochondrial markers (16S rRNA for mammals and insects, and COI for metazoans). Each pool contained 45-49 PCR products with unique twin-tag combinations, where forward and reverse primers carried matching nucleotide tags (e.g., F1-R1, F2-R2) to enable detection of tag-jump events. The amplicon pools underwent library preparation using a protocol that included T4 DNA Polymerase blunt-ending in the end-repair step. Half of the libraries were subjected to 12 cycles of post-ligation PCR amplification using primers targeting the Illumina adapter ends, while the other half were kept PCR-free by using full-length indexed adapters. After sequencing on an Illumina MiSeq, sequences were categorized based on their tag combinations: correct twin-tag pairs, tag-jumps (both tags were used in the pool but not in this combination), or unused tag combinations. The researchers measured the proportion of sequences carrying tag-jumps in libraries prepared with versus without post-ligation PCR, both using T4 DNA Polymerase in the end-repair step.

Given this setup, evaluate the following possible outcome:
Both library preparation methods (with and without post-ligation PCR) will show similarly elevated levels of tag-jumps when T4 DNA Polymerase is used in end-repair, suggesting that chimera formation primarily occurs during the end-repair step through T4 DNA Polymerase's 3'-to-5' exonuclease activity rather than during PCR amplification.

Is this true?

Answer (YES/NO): NO